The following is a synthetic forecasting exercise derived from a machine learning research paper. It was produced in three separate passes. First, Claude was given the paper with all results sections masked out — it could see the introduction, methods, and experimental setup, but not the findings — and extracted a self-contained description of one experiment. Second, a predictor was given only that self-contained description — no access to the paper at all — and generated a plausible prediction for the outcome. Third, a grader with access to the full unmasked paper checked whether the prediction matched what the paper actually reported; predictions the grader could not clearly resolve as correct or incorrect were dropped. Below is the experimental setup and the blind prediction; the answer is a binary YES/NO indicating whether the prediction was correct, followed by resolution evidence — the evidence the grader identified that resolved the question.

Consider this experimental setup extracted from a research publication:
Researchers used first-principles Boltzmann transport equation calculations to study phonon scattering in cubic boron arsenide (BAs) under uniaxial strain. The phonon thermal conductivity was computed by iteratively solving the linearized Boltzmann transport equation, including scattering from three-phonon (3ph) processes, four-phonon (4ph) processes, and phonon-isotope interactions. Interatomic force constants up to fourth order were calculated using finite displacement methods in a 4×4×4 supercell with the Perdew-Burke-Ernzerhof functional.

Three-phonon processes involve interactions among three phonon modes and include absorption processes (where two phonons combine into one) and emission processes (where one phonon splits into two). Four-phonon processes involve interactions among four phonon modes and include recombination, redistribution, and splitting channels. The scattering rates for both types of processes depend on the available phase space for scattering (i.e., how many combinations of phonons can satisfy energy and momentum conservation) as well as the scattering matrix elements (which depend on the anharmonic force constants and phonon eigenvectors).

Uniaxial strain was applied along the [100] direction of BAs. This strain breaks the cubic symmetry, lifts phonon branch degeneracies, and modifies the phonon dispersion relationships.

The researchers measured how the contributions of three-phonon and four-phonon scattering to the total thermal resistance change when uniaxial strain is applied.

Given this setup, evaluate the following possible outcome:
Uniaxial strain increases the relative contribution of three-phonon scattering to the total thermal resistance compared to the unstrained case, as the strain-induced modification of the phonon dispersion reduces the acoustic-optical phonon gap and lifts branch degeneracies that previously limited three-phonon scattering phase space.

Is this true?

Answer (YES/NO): NO